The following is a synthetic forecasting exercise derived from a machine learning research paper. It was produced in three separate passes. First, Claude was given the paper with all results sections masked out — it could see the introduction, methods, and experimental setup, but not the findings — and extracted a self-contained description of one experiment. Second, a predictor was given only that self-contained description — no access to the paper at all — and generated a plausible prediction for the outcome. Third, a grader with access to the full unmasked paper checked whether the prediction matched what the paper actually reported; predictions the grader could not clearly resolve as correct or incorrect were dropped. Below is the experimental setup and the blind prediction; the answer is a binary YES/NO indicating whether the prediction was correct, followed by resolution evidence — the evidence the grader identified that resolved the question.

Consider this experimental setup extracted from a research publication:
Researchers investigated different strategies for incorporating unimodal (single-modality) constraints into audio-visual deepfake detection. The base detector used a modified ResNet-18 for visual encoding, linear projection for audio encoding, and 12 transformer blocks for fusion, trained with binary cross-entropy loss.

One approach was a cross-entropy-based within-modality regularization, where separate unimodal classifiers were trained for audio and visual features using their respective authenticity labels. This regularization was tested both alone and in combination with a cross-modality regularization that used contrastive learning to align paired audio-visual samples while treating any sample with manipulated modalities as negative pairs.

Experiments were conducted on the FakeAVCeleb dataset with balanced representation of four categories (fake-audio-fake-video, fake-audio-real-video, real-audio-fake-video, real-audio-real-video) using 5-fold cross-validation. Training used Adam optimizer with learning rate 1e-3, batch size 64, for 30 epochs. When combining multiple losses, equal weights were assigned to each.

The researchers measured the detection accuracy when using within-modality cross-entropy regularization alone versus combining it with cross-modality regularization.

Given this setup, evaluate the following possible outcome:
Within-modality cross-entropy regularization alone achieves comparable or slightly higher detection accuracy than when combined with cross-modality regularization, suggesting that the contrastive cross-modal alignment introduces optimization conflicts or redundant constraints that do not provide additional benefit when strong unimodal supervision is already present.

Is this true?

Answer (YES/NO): YES